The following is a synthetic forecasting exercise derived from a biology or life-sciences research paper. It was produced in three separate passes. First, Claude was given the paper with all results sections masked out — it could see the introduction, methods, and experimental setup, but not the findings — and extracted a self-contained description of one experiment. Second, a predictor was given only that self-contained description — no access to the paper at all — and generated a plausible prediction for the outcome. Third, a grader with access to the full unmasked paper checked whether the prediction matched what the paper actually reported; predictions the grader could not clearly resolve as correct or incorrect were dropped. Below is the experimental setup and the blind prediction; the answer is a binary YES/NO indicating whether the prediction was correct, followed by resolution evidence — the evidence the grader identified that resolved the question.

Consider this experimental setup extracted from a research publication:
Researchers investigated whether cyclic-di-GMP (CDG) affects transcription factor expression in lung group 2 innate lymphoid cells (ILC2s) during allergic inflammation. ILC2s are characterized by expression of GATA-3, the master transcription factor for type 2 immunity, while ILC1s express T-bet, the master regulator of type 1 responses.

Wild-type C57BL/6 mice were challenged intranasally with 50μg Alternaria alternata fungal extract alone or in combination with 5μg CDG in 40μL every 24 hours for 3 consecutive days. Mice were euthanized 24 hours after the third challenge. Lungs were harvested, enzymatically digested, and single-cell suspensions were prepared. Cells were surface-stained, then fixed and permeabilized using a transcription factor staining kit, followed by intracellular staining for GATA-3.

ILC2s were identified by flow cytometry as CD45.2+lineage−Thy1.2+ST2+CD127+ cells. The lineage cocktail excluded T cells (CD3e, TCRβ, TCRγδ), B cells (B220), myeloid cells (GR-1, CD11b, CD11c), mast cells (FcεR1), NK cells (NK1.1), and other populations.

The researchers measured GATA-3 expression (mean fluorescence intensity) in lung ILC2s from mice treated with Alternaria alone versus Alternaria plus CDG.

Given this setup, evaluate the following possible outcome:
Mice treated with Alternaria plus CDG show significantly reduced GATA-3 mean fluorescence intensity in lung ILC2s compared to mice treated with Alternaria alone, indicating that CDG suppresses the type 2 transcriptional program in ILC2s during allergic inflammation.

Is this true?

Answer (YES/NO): YES